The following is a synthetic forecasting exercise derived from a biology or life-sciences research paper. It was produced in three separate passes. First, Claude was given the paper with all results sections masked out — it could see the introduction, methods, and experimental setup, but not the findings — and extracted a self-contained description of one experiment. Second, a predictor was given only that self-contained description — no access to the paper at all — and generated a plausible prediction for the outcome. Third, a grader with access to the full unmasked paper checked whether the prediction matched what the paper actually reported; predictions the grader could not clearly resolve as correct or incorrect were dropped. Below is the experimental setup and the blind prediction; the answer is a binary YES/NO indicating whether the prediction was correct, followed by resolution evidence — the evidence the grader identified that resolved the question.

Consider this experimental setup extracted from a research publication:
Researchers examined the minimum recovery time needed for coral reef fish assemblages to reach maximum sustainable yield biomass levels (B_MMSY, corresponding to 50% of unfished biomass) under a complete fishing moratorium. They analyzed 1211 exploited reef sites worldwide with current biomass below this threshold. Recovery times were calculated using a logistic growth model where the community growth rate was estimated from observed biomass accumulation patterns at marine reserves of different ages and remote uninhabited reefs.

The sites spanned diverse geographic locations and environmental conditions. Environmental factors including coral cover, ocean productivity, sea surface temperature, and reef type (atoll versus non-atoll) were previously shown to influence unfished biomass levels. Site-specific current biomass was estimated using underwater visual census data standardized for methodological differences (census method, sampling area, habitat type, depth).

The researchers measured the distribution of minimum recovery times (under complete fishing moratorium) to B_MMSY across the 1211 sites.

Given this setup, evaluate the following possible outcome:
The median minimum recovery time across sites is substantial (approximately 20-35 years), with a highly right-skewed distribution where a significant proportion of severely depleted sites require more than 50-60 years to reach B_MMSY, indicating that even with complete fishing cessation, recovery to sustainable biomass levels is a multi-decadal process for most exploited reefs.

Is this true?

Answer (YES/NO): NO